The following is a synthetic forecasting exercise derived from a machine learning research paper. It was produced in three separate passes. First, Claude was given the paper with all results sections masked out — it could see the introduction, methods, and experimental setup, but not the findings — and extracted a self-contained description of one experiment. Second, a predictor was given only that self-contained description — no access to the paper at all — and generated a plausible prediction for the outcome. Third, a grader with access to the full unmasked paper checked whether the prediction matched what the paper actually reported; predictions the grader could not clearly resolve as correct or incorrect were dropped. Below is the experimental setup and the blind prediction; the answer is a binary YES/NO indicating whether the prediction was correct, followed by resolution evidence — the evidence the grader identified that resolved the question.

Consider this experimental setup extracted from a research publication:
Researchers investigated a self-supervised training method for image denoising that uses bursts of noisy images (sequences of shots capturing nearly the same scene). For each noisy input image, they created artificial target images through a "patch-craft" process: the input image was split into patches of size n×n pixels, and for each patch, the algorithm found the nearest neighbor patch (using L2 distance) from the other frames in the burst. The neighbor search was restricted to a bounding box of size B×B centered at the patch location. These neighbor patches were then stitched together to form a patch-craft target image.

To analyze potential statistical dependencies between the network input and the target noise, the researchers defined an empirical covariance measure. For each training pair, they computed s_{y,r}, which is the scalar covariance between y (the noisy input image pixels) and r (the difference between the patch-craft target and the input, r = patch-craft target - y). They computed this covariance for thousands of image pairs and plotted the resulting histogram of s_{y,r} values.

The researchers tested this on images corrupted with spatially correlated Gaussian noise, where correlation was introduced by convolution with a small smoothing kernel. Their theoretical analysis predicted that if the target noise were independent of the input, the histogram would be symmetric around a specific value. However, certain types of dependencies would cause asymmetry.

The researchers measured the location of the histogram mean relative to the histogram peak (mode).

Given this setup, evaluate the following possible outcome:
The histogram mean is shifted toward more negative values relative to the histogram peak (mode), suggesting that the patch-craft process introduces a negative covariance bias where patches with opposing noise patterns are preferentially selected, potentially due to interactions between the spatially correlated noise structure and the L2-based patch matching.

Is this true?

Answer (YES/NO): YES